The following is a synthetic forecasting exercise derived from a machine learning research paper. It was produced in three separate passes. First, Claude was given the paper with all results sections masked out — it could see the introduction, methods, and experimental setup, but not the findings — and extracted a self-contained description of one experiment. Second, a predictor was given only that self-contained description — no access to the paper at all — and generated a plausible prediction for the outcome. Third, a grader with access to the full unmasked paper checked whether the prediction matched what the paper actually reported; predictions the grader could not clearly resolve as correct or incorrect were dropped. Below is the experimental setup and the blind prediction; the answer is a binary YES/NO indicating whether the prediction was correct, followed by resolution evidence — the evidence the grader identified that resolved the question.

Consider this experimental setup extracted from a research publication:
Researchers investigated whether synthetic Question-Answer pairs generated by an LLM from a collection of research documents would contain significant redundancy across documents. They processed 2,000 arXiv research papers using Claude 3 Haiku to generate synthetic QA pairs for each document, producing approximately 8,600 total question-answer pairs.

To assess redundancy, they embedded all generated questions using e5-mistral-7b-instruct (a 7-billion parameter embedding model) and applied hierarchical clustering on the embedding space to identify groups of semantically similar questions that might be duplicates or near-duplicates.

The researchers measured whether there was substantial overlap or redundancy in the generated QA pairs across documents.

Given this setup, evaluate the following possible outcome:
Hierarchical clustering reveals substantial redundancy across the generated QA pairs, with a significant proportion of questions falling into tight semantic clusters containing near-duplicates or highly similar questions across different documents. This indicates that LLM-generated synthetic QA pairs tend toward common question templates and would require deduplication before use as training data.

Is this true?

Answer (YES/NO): NO